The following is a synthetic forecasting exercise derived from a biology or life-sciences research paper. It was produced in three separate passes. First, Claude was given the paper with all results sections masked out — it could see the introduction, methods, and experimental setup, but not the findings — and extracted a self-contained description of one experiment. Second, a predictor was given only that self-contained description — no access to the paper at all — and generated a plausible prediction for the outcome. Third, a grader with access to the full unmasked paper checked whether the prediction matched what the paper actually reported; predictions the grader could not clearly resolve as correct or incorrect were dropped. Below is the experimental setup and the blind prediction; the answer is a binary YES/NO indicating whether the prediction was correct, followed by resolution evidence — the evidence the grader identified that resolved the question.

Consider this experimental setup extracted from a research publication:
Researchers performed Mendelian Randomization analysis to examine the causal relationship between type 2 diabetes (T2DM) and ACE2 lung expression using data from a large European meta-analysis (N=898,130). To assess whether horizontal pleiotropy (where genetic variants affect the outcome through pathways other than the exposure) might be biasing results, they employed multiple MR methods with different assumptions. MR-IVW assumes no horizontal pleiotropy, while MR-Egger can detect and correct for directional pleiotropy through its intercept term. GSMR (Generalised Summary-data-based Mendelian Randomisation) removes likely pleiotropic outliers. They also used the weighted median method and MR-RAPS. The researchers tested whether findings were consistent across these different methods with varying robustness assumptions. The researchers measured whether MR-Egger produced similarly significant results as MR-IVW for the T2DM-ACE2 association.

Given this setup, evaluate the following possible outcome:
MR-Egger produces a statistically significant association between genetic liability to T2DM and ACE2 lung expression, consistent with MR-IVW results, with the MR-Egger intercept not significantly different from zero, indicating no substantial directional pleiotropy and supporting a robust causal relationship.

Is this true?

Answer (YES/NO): NO